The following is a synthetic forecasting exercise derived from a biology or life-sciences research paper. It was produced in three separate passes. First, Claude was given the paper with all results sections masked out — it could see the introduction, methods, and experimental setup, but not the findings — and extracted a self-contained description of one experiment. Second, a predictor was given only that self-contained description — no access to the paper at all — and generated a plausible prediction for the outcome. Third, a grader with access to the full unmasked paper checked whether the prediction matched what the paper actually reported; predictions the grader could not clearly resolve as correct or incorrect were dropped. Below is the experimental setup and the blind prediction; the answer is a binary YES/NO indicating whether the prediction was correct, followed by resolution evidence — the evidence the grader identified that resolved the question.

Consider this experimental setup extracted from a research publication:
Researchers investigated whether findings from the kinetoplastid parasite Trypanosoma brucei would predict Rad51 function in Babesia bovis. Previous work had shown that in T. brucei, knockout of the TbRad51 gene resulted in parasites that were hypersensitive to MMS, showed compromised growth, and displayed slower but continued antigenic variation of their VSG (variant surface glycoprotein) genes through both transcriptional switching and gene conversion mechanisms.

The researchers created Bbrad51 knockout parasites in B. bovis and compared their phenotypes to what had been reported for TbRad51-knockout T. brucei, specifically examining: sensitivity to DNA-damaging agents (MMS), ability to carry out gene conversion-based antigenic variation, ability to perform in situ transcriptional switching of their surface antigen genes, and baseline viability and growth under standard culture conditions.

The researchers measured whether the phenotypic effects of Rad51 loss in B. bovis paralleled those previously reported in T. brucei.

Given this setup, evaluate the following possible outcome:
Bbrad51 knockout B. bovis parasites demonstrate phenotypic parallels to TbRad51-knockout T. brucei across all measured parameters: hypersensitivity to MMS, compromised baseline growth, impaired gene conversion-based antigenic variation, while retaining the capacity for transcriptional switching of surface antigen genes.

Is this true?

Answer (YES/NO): NO